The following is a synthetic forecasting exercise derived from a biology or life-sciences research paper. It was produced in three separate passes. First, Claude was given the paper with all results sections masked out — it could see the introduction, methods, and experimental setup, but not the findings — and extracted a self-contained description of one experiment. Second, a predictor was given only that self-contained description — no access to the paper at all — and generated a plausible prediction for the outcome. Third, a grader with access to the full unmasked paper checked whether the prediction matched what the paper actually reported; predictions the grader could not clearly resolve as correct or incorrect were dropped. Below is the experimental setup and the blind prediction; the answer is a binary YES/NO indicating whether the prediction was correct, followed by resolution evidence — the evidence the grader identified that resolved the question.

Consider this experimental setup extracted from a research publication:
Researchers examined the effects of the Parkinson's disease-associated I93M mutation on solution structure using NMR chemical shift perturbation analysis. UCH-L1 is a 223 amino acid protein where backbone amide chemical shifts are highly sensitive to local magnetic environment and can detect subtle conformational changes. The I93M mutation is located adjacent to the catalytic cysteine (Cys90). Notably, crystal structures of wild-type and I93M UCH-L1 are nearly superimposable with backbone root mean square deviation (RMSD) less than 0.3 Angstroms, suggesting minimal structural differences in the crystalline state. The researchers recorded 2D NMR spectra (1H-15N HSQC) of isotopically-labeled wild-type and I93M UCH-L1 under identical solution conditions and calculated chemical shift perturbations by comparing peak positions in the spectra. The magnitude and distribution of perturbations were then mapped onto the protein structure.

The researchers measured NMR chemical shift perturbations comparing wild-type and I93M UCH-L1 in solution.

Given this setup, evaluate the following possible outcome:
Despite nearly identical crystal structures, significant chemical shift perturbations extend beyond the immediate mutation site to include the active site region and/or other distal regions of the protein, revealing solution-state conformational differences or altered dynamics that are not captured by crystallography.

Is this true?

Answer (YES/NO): YES